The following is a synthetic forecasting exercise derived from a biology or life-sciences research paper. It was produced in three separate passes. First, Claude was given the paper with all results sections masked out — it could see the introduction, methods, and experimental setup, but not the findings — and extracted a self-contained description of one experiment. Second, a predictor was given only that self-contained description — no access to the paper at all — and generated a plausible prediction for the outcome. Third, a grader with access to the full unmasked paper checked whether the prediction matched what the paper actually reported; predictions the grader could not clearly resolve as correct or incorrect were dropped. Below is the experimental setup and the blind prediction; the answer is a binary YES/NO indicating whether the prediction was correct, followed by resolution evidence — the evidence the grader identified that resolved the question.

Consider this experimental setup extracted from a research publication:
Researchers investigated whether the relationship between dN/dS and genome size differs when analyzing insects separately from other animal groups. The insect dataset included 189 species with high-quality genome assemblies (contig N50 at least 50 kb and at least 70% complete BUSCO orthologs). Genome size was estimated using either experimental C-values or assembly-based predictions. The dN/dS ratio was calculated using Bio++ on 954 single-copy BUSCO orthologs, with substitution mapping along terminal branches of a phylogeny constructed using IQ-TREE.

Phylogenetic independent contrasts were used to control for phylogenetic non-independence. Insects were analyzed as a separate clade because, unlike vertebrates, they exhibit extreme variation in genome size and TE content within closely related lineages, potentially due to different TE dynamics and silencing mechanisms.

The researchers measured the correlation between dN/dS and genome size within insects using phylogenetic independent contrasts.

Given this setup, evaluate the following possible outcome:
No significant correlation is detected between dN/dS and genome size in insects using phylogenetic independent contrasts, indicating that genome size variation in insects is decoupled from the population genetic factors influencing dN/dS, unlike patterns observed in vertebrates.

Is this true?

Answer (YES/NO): NO